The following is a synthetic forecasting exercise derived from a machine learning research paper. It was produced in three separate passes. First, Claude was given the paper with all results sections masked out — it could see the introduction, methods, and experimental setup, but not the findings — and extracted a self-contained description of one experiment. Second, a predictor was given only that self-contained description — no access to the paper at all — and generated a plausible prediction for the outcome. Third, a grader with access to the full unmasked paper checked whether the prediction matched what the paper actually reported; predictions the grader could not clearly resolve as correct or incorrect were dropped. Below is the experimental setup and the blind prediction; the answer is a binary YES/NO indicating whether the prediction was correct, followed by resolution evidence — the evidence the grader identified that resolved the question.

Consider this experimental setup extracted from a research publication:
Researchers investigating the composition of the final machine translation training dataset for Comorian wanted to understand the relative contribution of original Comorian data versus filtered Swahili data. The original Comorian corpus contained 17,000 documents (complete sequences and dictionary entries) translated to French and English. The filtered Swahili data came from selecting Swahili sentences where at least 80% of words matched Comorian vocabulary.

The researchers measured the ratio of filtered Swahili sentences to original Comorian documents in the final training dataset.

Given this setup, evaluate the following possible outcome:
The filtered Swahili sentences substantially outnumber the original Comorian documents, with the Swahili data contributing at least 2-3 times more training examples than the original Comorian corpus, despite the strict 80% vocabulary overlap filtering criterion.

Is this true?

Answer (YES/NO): NO